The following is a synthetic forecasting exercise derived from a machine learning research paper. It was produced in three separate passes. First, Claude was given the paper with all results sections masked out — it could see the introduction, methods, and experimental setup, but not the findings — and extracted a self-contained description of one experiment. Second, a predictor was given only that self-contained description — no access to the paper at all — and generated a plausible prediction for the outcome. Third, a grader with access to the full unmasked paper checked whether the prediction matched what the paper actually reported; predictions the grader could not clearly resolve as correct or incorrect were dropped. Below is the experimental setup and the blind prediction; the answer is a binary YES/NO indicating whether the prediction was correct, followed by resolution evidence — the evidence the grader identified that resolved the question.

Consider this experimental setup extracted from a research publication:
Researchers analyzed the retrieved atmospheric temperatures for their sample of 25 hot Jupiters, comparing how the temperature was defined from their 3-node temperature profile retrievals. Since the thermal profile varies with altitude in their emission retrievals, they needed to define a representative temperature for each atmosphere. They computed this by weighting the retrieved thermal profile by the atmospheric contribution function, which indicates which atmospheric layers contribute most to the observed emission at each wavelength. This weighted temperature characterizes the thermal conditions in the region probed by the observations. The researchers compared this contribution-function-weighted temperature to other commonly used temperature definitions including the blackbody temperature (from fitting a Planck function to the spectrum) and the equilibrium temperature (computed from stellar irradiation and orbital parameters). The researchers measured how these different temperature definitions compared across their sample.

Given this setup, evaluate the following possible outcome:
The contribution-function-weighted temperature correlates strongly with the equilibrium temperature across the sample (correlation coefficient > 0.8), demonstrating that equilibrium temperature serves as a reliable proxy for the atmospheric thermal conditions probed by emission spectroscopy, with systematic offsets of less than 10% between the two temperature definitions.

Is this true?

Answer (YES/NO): NO